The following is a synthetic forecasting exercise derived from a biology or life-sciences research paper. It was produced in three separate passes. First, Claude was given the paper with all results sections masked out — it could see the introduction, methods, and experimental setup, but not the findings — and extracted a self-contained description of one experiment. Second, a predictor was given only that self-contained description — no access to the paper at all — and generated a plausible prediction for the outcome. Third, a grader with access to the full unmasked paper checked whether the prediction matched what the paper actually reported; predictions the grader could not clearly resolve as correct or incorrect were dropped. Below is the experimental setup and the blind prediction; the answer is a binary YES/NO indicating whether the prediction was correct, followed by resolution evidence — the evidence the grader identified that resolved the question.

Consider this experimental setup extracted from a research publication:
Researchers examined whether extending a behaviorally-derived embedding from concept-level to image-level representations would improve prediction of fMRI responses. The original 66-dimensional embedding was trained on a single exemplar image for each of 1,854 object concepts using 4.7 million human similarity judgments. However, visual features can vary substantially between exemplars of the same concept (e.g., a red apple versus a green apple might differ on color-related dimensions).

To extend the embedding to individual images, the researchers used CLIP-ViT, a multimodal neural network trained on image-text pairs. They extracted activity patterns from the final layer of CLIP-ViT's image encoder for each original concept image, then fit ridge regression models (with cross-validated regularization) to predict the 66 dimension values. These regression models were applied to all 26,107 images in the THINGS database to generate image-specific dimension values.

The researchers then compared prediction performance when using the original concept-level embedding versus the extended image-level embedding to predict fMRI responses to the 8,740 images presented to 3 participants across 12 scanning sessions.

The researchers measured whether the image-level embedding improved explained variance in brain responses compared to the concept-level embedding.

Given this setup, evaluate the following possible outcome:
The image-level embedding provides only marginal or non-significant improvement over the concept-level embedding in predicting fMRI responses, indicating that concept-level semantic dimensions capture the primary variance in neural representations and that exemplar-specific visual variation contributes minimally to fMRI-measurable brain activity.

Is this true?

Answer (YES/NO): NO